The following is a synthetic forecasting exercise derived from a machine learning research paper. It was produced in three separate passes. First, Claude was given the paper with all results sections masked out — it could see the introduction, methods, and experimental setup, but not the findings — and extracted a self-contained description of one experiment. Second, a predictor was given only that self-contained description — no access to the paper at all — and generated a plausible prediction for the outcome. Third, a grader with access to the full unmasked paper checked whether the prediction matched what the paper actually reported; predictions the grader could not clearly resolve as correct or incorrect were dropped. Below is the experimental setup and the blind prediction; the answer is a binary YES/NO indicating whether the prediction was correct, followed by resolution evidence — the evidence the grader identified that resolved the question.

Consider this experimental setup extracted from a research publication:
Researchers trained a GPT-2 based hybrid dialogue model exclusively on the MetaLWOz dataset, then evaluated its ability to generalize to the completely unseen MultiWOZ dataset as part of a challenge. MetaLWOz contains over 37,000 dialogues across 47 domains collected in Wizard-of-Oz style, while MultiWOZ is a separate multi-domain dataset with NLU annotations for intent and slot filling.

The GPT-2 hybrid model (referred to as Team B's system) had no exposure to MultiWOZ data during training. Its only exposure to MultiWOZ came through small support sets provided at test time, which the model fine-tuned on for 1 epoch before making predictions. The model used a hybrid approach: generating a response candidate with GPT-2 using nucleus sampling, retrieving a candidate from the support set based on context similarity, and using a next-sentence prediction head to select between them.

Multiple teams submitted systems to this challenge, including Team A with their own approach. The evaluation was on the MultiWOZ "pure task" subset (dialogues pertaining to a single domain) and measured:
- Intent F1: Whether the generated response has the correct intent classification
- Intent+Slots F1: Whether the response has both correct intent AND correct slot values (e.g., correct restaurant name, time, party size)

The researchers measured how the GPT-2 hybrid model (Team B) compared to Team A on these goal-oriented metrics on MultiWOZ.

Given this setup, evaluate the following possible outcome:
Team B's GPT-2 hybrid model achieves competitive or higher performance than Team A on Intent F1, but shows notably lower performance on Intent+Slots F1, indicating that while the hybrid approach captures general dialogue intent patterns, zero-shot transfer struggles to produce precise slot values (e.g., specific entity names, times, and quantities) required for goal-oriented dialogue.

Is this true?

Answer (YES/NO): NO